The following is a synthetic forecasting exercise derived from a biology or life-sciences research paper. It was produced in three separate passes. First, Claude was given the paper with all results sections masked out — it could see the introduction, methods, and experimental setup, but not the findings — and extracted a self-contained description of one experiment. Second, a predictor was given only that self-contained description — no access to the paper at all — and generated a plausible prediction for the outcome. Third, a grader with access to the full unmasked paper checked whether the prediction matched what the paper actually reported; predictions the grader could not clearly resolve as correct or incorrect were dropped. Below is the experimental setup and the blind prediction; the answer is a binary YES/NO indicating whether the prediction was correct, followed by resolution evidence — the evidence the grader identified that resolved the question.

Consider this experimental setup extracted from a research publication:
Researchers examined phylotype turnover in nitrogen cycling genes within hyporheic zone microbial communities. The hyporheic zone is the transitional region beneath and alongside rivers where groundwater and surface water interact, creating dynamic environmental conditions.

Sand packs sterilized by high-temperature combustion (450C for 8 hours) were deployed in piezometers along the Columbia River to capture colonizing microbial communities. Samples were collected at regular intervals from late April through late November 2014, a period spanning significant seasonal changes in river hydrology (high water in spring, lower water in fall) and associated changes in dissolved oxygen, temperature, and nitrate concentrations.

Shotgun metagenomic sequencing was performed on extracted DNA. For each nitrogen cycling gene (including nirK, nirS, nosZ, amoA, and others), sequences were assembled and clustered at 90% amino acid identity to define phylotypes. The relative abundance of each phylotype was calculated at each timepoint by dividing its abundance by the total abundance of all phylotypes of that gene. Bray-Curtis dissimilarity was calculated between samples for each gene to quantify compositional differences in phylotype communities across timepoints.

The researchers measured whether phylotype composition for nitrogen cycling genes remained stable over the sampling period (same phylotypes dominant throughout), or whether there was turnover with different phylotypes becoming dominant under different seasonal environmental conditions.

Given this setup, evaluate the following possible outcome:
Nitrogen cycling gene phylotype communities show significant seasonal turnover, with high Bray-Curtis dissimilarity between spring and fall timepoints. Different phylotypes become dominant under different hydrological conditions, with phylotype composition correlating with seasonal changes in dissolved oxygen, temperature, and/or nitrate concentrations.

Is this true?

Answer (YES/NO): NO